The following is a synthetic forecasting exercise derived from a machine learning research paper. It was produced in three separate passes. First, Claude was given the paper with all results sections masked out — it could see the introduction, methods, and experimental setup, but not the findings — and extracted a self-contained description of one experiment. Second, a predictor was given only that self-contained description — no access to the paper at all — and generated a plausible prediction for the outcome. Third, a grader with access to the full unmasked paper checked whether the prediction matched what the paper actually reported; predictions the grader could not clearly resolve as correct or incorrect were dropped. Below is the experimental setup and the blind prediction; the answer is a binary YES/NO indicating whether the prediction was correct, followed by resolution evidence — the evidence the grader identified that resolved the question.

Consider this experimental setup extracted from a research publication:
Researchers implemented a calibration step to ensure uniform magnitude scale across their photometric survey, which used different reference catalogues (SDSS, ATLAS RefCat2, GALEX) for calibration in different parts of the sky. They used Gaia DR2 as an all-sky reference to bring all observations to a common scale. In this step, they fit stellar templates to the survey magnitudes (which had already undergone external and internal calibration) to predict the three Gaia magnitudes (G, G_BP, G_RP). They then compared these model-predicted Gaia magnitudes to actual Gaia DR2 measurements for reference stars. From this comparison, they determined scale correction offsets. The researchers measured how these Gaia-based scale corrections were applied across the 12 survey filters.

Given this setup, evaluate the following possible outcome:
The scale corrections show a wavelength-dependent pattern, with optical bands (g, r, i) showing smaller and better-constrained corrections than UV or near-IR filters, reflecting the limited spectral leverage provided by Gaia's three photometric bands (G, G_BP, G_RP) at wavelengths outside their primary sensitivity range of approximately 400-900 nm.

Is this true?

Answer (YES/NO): NO